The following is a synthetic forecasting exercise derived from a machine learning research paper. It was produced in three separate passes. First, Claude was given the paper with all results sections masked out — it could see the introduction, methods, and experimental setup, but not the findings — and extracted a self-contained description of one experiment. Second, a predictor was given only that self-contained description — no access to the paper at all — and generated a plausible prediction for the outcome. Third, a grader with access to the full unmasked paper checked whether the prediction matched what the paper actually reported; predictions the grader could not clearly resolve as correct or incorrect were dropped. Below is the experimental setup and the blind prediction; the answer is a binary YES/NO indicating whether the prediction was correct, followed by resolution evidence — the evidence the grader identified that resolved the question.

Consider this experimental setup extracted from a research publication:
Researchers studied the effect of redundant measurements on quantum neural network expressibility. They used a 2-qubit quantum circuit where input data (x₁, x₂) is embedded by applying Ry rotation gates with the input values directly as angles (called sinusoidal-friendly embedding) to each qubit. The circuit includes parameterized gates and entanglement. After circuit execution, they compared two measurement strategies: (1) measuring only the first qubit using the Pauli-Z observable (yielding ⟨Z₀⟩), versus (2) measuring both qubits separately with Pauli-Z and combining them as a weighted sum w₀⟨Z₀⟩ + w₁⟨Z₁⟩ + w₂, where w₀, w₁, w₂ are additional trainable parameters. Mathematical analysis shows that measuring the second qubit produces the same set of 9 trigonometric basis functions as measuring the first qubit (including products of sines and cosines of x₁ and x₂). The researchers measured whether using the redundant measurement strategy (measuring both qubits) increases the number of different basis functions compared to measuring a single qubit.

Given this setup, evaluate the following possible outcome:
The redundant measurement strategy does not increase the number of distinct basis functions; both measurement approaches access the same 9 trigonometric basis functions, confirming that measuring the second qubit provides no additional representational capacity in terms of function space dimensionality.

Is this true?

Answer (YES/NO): YES